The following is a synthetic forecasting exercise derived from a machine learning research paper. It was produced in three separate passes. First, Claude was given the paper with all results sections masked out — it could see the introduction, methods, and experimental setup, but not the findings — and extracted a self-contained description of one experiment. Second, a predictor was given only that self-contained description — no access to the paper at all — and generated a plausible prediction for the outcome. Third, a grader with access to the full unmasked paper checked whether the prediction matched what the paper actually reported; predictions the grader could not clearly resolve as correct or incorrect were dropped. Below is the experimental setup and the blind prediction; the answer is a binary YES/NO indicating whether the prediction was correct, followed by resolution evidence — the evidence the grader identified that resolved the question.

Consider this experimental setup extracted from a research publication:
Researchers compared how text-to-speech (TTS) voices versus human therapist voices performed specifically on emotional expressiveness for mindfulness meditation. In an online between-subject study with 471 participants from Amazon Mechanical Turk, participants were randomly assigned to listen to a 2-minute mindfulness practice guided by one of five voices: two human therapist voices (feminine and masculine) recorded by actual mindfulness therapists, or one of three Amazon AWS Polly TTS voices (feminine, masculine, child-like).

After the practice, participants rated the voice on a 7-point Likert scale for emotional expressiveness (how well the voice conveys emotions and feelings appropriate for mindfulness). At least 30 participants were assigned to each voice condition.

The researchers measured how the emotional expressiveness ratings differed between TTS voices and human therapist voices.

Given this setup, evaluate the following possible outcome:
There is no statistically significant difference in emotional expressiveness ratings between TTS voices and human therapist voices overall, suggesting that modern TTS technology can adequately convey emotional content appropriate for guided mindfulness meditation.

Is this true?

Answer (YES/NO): NO